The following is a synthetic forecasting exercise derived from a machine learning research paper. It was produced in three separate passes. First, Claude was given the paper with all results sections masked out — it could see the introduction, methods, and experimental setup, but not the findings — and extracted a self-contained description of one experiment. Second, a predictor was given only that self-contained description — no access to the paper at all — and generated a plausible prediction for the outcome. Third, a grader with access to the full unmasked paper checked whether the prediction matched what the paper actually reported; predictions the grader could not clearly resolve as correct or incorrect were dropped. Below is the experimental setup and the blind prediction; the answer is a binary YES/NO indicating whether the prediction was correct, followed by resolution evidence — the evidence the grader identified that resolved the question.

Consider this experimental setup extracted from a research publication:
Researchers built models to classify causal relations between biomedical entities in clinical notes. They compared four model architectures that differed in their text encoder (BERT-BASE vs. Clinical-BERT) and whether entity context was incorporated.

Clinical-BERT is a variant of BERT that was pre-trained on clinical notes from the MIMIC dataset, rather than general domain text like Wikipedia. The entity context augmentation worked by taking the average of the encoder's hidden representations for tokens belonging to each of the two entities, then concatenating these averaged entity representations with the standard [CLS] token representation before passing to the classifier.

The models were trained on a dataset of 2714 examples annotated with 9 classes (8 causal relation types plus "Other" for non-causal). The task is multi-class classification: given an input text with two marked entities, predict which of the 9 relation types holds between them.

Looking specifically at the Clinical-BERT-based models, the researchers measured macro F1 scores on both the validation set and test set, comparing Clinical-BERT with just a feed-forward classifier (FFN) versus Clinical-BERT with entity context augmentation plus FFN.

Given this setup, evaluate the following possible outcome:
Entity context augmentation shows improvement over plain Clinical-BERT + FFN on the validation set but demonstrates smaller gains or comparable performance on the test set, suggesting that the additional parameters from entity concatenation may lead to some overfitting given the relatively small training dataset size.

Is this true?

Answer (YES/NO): NO